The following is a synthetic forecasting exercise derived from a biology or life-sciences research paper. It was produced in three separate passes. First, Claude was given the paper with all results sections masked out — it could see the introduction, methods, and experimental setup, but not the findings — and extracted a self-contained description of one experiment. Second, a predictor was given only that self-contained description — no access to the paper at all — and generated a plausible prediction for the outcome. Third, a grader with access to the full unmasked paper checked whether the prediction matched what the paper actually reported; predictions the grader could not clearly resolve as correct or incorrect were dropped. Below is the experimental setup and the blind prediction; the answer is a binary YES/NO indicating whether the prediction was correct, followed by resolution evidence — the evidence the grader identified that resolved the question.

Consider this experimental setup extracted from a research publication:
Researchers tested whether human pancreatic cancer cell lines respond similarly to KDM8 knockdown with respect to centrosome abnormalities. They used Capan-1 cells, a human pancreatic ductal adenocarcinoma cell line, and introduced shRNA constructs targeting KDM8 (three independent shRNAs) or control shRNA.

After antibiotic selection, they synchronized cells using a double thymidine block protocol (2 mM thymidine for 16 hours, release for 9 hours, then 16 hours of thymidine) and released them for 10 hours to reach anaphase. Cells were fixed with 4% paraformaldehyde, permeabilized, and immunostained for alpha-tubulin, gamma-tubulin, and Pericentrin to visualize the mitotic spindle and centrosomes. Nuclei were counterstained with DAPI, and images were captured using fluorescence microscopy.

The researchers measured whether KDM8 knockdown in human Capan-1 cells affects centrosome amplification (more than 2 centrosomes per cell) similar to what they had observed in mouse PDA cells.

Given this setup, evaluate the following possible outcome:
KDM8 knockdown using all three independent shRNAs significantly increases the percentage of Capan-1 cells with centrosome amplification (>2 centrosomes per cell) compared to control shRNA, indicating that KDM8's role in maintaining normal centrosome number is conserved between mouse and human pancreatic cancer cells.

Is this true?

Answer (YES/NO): YES